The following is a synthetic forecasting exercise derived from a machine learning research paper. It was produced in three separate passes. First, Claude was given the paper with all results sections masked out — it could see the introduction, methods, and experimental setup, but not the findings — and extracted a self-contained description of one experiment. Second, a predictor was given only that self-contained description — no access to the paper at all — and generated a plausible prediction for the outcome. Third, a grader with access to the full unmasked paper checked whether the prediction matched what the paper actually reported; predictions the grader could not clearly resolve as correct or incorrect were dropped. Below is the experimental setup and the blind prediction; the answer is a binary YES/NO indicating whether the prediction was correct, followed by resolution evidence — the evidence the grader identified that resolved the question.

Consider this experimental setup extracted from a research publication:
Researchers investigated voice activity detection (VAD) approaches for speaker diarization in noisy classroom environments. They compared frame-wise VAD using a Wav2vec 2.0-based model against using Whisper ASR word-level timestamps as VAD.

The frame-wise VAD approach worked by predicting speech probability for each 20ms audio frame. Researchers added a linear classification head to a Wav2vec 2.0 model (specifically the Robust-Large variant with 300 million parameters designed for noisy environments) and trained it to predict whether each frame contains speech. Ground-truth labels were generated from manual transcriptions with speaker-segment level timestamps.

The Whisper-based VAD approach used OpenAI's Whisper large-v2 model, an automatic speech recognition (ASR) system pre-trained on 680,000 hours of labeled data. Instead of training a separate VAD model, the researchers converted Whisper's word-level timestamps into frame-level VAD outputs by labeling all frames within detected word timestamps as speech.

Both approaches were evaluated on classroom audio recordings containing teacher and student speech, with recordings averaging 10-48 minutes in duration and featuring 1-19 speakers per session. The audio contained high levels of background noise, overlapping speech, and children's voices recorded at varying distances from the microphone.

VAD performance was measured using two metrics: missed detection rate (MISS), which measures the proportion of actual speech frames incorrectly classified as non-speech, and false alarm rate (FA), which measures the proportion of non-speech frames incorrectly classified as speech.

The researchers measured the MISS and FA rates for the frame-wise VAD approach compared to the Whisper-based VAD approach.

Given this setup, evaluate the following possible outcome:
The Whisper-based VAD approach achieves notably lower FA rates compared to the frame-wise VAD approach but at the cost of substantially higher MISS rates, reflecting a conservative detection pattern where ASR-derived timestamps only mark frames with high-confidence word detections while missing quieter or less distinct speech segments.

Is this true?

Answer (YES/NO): YES